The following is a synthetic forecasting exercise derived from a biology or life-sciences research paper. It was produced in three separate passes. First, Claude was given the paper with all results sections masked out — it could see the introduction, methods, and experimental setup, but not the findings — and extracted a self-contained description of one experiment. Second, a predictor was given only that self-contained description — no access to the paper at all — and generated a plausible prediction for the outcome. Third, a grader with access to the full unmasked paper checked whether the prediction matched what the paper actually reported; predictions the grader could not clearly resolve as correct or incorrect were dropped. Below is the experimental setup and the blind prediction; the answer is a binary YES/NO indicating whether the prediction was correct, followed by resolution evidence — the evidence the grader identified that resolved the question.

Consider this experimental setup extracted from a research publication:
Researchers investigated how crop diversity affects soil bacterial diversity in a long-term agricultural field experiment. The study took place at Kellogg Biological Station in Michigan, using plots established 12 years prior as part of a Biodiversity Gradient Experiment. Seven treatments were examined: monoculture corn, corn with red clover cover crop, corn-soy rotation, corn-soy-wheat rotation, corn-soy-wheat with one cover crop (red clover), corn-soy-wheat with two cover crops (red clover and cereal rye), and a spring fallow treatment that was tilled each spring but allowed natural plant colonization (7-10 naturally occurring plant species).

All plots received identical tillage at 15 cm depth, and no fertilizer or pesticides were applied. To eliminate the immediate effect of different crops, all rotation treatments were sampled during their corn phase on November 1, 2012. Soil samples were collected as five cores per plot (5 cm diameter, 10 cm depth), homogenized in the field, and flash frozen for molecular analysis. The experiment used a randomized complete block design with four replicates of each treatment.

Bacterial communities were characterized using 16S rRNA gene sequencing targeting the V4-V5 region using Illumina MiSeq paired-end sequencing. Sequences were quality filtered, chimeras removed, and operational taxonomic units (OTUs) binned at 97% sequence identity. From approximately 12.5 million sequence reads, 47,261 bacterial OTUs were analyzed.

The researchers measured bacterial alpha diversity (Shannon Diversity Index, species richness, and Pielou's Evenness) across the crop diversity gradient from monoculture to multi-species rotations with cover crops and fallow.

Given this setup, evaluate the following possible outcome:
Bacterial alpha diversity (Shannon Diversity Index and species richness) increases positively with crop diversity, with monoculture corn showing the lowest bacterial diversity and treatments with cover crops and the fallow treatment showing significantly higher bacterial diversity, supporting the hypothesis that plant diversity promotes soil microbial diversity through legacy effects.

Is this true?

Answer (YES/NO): NO